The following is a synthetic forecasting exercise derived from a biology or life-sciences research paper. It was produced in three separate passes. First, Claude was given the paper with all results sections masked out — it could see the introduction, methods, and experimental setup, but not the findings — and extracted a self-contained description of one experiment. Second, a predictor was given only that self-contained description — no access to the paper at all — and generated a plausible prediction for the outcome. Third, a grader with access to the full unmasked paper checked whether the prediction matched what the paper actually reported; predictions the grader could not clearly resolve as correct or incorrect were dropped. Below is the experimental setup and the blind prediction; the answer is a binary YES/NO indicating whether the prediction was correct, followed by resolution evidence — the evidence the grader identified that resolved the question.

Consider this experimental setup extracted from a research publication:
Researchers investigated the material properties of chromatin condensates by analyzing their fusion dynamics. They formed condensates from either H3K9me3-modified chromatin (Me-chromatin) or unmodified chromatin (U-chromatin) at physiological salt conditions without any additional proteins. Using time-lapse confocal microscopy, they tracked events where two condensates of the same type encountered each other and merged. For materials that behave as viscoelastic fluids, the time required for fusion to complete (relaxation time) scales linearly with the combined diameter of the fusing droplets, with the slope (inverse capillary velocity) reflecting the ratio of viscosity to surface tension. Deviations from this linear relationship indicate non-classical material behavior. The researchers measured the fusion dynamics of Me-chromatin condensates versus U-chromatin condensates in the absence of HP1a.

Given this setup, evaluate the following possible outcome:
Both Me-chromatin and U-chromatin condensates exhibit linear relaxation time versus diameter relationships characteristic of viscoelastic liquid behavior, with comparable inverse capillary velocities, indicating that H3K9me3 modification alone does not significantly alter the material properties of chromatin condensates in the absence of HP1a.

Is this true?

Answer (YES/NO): NO